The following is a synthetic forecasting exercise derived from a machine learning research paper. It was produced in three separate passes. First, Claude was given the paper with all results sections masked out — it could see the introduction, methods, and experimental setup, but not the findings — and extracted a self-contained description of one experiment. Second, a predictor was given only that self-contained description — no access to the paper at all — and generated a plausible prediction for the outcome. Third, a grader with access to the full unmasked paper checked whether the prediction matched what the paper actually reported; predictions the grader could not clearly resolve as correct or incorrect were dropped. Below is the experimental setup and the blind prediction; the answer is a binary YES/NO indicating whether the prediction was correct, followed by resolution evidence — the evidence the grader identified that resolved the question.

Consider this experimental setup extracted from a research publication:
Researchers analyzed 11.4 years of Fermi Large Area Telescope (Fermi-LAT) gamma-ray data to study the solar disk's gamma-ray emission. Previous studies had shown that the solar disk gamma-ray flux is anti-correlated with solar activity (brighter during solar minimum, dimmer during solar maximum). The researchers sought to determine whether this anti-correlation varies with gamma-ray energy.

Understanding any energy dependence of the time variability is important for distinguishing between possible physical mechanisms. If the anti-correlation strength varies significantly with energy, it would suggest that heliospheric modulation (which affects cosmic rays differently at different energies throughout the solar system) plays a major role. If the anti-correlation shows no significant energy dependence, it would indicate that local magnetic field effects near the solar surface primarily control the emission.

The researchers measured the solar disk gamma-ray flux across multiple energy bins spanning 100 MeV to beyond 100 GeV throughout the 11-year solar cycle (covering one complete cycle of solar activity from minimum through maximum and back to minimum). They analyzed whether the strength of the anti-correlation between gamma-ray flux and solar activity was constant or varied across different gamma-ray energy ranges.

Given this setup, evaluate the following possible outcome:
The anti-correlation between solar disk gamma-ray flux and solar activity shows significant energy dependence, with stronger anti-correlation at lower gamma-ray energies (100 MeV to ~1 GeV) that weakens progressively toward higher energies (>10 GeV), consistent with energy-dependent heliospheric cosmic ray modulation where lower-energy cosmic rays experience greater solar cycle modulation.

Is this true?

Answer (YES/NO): NO